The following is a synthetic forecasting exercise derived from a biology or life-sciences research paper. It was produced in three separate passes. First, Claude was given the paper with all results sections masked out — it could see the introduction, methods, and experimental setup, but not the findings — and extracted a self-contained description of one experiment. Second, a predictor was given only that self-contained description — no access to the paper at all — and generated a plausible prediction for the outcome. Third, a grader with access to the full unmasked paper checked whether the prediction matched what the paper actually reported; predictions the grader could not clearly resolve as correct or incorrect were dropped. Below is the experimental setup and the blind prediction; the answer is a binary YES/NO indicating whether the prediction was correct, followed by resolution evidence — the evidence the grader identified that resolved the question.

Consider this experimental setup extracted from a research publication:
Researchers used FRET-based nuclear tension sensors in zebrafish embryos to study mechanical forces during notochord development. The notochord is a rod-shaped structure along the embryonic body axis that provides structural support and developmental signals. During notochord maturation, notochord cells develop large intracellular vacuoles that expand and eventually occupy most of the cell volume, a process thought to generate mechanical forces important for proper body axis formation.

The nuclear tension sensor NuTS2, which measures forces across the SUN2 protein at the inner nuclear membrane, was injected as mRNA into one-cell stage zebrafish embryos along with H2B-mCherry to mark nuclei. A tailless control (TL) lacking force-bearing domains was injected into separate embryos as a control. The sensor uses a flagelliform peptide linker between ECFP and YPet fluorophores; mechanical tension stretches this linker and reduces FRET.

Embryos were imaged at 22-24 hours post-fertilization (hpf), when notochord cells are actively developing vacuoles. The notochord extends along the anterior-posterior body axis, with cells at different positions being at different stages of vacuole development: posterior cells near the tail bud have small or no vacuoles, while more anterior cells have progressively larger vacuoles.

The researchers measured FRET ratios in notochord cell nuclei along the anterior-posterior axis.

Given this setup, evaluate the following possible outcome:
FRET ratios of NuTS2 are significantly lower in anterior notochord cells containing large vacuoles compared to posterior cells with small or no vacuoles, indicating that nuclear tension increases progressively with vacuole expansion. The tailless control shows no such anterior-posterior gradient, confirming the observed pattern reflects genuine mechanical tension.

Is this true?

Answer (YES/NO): YES